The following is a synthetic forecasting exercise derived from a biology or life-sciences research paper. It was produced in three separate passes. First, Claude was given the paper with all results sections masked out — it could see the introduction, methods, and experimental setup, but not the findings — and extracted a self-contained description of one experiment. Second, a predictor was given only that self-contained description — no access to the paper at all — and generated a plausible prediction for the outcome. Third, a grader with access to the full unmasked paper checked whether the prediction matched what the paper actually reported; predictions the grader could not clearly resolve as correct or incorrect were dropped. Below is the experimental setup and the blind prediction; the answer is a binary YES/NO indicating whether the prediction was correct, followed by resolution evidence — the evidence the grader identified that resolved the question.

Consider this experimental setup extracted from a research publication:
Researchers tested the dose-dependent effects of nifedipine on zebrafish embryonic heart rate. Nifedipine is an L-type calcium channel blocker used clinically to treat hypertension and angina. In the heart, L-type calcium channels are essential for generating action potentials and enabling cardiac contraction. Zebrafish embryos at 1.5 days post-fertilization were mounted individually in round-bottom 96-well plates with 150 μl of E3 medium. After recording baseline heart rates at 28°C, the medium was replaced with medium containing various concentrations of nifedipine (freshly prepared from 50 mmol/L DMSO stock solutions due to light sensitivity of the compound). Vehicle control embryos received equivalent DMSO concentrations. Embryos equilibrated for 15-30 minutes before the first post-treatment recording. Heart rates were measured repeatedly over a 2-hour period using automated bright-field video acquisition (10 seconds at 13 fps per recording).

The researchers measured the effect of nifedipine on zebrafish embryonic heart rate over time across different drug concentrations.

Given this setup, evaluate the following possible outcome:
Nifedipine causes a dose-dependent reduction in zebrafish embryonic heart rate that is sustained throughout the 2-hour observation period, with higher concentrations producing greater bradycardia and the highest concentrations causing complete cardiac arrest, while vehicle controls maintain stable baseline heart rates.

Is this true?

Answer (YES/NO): NO